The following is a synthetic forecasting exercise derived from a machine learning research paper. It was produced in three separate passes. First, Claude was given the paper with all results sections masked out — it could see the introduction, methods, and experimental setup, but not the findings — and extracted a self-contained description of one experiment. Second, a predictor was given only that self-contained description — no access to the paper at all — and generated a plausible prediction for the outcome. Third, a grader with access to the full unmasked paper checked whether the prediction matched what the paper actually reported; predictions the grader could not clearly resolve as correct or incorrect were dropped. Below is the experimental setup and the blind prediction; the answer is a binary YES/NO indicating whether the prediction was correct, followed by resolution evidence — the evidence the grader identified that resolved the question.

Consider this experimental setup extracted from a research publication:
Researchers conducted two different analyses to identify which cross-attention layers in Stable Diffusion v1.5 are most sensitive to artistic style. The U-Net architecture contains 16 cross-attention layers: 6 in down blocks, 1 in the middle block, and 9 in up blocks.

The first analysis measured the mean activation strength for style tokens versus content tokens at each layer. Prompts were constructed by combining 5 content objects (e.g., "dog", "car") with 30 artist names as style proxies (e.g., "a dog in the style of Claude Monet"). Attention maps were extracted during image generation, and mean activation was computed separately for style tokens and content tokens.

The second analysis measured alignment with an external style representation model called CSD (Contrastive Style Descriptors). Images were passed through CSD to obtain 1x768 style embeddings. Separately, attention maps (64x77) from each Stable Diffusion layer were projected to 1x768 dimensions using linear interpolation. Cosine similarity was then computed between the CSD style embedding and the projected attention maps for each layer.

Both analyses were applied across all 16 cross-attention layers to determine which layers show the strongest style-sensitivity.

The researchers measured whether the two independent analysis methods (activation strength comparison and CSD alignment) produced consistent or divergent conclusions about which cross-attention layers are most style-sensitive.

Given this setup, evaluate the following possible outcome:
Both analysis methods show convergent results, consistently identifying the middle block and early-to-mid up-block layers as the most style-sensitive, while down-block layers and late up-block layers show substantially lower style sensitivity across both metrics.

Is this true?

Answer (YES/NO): NO